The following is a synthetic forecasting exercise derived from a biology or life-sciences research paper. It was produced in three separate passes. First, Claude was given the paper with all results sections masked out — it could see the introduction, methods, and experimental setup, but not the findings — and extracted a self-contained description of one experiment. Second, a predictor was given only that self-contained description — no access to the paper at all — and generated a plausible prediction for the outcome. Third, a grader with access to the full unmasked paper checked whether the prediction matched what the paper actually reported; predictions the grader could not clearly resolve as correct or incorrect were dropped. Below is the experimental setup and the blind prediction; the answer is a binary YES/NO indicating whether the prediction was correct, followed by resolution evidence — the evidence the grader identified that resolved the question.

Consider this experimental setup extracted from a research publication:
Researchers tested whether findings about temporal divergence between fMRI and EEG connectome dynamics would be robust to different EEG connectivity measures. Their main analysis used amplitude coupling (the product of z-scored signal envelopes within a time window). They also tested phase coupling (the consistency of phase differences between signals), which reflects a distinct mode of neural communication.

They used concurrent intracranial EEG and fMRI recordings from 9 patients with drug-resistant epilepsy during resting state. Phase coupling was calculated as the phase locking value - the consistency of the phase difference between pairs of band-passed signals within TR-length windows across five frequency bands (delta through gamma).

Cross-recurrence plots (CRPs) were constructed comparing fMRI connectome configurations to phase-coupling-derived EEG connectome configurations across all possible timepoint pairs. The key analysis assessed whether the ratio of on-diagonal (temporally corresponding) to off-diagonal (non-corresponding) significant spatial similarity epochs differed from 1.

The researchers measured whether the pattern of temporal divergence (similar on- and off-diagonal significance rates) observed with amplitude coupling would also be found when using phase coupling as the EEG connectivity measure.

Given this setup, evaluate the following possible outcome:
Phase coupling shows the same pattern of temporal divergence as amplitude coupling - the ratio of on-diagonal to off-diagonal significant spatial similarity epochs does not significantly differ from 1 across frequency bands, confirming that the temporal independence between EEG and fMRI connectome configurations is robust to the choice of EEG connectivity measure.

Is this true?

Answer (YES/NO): YES